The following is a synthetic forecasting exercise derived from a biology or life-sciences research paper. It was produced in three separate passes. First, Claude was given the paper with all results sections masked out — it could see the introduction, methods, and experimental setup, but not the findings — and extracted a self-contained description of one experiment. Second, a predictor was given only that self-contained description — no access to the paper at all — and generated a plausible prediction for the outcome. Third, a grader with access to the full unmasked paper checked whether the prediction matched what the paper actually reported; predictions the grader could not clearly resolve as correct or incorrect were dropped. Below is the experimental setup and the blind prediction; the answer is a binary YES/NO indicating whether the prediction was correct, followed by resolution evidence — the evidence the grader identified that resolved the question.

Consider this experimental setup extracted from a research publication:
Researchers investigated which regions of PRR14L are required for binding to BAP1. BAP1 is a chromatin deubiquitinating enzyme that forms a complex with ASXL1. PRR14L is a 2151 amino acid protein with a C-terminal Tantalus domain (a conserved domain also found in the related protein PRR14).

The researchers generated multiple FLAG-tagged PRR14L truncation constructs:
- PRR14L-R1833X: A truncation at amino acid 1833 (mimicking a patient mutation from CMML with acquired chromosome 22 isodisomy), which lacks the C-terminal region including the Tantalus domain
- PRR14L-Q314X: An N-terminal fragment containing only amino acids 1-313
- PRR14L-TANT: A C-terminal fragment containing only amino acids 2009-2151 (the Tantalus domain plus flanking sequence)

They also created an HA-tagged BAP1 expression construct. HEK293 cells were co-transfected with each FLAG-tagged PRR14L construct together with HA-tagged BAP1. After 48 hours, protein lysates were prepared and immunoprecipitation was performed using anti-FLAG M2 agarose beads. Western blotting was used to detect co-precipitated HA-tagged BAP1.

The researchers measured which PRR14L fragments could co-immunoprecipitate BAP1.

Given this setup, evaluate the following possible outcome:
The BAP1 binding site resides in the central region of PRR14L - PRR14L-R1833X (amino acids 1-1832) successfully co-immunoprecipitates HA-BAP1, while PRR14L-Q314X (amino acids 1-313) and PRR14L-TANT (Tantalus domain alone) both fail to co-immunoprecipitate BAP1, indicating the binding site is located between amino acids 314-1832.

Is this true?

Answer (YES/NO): NO